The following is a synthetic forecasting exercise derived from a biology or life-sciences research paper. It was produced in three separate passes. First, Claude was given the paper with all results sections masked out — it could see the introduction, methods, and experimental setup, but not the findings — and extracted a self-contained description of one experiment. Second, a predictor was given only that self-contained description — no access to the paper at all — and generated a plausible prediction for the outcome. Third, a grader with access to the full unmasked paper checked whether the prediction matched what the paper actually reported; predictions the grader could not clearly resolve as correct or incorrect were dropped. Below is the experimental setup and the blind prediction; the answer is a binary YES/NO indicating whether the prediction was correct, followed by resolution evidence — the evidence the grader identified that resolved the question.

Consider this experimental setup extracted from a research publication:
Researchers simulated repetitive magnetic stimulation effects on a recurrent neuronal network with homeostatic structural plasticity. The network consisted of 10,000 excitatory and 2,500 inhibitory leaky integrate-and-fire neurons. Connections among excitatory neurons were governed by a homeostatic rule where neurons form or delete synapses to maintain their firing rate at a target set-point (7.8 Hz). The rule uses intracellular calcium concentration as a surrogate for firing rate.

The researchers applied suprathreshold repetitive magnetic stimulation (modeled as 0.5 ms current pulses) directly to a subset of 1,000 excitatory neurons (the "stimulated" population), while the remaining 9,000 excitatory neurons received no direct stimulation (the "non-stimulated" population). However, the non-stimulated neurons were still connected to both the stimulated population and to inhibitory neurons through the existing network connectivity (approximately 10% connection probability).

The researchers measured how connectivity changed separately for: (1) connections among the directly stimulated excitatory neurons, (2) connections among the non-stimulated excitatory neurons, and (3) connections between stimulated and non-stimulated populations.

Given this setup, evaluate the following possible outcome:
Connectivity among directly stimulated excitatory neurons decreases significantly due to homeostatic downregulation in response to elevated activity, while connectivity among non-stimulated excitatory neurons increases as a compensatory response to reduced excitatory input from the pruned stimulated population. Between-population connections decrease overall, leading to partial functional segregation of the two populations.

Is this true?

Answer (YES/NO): NO